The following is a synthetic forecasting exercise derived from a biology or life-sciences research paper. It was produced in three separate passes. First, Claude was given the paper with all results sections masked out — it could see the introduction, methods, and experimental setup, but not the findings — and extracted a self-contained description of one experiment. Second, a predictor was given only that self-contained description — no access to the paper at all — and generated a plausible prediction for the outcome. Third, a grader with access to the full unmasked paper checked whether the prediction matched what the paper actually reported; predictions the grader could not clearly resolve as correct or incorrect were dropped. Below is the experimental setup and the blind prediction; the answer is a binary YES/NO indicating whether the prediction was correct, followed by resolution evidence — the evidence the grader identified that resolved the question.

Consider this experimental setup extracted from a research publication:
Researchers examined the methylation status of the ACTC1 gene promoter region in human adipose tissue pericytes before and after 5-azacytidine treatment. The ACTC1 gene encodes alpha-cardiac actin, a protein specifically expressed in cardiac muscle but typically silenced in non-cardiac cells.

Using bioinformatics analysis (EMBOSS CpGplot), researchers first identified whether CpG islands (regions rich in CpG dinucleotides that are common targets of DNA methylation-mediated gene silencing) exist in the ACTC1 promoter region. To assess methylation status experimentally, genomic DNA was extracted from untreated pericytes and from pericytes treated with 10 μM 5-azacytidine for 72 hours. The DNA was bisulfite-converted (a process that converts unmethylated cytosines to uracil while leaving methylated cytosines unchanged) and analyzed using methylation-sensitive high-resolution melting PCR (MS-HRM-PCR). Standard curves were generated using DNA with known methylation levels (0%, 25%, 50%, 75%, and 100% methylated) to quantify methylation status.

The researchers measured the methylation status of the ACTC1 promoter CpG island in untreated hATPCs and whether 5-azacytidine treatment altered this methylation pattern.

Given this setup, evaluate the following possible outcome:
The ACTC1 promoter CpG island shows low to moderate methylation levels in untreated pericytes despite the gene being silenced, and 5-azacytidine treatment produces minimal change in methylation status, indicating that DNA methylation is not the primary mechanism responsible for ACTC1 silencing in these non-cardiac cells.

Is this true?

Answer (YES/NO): NO